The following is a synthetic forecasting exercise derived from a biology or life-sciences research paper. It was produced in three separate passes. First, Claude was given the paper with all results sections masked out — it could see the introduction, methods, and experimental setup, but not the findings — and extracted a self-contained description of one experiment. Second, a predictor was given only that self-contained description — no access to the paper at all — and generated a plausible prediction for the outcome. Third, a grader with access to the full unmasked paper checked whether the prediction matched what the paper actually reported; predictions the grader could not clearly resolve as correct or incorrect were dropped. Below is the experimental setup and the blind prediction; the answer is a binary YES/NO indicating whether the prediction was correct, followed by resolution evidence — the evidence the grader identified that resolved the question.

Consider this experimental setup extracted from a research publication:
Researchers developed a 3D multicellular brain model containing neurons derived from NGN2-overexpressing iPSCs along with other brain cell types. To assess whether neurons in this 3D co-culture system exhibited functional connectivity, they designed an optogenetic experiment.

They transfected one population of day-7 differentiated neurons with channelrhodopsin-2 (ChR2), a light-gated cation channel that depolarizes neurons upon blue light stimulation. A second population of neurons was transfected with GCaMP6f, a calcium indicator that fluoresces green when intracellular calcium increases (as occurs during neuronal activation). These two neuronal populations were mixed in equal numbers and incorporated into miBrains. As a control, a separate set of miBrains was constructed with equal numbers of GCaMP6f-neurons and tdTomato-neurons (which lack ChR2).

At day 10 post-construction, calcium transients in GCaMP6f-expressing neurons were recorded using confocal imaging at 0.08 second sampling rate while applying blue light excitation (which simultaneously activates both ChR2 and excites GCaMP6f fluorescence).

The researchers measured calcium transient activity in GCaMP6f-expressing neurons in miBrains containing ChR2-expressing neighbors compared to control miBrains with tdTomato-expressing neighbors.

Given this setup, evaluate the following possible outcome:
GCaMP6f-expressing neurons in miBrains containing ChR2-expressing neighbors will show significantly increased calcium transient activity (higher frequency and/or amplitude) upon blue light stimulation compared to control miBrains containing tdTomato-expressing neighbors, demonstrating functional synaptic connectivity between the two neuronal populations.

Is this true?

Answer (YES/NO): YES